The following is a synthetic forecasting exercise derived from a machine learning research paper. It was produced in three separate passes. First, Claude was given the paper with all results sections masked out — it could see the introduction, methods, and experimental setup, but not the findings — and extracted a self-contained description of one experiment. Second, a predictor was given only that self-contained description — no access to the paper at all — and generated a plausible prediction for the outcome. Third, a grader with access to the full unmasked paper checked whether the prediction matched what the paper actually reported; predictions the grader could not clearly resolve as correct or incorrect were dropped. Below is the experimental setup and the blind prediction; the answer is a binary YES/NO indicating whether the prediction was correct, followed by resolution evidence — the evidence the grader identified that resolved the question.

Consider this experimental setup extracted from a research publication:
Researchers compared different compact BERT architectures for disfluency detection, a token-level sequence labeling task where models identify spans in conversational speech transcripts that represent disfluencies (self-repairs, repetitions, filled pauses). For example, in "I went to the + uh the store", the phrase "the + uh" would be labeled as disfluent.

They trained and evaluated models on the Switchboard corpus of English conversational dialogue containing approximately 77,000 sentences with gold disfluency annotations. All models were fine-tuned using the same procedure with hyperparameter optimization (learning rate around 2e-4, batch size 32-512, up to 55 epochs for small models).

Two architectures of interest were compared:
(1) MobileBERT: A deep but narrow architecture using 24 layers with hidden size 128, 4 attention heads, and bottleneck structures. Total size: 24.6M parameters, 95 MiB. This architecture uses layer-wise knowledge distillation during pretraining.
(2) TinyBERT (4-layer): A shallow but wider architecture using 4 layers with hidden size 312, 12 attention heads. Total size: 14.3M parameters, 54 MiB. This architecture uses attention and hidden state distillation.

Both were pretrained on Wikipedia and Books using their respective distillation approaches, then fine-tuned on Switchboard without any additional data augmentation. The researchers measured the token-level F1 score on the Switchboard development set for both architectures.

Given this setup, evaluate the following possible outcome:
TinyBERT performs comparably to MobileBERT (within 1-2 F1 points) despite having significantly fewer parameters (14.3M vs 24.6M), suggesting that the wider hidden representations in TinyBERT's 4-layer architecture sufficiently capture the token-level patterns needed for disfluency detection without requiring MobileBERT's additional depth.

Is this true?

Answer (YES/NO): NO